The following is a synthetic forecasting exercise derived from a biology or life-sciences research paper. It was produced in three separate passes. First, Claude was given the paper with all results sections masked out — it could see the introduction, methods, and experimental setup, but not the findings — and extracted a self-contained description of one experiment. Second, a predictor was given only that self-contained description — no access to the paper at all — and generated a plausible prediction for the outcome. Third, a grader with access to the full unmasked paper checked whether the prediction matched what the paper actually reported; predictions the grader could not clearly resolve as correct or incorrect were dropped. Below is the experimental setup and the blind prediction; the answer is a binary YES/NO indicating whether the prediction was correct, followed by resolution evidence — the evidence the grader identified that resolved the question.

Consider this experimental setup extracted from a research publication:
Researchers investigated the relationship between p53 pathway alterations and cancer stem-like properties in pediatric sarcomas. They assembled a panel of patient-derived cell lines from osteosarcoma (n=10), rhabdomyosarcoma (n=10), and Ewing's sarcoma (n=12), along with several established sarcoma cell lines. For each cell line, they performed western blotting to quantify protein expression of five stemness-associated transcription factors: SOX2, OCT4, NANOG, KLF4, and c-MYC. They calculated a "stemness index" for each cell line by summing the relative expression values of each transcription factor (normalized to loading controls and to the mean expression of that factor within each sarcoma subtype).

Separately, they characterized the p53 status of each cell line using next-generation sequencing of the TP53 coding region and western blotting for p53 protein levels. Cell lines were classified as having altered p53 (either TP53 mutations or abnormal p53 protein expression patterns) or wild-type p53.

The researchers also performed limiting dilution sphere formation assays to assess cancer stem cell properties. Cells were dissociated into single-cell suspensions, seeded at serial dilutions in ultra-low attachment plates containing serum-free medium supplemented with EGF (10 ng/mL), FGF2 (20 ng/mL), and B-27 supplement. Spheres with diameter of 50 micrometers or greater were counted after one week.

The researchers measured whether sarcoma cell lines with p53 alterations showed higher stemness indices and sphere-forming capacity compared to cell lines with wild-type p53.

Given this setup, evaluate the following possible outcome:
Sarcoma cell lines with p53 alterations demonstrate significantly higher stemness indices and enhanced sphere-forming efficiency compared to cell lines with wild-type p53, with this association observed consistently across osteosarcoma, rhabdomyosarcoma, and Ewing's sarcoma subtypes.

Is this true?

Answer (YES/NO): NO